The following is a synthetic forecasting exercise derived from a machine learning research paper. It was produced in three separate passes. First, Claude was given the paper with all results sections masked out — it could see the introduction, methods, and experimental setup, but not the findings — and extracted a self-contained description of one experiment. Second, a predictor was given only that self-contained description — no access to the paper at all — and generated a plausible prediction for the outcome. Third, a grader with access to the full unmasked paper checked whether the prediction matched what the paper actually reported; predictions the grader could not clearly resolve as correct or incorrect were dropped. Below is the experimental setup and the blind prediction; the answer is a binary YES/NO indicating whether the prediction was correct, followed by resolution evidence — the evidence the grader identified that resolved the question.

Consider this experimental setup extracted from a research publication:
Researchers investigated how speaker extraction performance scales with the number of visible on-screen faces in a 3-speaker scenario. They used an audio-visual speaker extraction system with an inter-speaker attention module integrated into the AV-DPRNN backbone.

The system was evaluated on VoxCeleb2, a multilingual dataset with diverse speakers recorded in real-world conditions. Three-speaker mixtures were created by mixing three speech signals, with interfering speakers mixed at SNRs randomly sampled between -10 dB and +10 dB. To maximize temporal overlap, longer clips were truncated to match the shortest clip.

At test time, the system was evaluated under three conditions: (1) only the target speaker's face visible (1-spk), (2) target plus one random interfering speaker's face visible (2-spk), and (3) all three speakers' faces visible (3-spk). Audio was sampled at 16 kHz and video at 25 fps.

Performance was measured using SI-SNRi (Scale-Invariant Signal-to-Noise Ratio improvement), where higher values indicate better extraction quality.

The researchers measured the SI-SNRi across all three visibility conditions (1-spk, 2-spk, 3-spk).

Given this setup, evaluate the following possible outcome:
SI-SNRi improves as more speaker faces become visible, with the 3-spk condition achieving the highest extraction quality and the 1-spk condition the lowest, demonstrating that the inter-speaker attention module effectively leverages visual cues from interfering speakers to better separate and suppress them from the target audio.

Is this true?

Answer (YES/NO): YES